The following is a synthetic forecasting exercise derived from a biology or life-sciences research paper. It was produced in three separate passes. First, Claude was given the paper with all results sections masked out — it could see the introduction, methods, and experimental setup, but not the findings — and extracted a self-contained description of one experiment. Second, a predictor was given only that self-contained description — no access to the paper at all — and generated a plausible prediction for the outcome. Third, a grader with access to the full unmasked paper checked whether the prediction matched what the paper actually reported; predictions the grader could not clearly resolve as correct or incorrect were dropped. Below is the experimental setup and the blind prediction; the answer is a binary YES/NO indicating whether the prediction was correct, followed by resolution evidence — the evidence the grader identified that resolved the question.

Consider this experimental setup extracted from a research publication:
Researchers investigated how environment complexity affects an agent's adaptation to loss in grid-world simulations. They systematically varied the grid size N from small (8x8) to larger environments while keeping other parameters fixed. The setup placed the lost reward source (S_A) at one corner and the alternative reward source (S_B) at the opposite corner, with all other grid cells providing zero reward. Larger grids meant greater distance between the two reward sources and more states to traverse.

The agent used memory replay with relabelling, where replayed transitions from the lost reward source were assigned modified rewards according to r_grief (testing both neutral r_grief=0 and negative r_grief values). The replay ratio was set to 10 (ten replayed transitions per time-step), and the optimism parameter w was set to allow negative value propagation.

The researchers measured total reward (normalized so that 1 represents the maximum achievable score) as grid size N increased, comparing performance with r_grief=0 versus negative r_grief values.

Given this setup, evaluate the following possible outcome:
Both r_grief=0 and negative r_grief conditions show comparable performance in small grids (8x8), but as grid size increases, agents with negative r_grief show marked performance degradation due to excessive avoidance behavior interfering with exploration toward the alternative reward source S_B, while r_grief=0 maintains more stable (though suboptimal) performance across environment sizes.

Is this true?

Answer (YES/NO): NO